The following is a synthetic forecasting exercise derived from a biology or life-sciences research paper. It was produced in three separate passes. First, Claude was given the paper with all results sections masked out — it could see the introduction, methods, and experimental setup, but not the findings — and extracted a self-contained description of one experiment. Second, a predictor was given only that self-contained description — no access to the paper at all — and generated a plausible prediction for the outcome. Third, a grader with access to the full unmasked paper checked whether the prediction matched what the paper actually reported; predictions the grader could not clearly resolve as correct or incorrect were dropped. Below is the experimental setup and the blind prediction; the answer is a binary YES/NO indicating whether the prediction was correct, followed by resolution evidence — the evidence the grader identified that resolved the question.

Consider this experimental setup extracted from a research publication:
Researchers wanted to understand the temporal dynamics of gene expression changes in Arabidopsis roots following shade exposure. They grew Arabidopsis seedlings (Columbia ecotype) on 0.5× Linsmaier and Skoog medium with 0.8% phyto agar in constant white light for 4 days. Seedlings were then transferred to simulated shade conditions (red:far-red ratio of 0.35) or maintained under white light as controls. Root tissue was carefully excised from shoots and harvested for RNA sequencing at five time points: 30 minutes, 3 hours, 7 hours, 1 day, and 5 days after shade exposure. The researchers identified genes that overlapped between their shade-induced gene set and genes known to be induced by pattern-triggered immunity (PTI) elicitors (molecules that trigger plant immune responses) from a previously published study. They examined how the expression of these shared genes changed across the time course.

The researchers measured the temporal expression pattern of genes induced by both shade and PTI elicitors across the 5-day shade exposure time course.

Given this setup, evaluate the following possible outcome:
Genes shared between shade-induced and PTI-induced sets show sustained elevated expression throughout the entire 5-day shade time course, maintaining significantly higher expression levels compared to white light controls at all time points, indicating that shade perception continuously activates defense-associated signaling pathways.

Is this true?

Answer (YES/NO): YES